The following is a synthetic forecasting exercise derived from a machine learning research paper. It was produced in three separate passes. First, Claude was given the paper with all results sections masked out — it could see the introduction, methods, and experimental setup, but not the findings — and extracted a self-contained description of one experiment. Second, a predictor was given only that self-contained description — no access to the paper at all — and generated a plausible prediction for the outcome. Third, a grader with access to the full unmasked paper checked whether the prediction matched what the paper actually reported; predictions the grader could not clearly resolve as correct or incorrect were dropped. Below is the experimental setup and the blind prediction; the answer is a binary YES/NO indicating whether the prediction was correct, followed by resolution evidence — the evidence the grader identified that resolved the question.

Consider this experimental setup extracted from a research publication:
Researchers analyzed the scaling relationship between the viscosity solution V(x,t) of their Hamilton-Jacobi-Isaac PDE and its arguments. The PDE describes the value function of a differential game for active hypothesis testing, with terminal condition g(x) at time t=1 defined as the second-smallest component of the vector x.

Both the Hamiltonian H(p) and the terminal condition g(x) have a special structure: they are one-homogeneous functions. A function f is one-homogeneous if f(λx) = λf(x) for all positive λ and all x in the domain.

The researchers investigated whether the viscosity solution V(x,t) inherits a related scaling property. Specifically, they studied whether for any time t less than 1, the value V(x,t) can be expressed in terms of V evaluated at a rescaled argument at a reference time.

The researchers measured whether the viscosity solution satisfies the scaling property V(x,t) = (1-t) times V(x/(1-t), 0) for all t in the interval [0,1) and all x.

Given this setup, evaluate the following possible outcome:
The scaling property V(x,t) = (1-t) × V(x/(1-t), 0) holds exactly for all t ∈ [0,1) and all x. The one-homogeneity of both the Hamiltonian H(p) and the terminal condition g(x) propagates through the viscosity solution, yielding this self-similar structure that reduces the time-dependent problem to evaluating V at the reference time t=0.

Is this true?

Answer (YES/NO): YES